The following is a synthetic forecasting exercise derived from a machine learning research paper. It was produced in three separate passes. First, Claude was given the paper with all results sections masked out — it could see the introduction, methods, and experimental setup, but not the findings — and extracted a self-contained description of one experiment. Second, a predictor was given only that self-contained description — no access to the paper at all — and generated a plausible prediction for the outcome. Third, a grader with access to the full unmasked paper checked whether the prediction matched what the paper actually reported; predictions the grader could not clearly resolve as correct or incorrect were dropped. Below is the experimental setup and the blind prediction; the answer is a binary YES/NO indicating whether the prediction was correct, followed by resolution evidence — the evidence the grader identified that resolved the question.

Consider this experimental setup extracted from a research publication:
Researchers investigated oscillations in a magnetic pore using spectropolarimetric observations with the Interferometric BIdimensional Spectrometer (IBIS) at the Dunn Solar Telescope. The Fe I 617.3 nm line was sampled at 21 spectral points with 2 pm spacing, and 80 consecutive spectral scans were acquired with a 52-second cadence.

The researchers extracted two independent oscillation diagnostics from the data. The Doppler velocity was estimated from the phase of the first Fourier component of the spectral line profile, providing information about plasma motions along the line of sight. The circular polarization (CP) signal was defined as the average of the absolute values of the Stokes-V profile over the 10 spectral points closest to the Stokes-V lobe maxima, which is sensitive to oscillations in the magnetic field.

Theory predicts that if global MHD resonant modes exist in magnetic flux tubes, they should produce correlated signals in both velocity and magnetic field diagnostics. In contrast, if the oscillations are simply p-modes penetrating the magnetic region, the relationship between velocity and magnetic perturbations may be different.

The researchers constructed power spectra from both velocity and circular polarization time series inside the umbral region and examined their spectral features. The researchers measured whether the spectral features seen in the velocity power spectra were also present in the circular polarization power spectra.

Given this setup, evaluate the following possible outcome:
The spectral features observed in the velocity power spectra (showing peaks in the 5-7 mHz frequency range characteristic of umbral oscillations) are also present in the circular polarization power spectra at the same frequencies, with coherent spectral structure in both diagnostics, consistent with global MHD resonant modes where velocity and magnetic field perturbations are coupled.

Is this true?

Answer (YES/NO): NO